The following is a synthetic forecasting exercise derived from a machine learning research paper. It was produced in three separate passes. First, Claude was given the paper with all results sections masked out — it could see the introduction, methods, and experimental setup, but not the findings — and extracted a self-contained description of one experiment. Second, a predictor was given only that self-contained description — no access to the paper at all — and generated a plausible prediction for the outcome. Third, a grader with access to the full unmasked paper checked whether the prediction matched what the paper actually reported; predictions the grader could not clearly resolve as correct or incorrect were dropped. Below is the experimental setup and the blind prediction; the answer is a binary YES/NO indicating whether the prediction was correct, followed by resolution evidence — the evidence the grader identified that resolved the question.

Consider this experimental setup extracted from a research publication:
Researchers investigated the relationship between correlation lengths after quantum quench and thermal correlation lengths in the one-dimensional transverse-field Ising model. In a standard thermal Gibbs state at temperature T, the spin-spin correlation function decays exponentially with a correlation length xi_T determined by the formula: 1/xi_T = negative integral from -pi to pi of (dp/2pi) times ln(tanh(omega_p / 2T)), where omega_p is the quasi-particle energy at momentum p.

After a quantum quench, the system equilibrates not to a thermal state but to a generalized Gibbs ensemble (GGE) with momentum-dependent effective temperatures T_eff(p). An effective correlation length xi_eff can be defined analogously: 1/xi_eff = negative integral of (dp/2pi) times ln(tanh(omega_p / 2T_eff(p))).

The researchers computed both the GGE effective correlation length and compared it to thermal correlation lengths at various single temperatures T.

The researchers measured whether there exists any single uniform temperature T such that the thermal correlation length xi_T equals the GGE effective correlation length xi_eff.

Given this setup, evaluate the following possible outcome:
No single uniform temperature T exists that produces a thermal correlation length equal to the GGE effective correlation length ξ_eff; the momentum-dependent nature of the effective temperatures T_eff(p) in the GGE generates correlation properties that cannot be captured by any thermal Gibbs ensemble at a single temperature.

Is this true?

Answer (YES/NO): YES